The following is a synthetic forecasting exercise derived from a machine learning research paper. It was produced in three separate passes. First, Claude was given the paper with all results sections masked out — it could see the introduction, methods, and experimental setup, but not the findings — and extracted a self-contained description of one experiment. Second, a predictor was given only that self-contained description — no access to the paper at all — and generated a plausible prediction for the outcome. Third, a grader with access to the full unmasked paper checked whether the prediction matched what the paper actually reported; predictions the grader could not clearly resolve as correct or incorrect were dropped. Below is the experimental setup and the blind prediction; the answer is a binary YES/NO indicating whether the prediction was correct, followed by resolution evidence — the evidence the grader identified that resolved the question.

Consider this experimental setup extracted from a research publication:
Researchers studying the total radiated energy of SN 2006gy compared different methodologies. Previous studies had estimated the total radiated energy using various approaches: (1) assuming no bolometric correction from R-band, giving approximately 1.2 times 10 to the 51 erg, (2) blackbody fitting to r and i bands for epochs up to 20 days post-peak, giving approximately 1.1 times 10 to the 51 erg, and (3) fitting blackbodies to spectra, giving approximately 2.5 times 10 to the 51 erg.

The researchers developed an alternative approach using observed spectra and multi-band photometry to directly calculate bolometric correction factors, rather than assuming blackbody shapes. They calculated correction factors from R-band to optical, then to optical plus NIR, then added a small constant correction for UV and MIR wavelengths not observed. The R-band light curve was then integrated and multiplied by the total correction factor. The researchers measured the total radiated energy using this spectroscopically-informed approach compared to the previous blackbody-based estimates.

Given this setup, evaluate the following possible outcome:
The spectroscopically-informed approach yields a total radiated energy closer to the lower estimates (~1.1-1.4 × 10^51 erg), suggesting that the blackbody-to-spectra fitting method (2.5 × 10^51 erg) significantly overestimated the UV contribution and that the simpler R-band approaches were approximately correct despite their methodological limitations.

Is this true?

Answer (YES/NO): NO